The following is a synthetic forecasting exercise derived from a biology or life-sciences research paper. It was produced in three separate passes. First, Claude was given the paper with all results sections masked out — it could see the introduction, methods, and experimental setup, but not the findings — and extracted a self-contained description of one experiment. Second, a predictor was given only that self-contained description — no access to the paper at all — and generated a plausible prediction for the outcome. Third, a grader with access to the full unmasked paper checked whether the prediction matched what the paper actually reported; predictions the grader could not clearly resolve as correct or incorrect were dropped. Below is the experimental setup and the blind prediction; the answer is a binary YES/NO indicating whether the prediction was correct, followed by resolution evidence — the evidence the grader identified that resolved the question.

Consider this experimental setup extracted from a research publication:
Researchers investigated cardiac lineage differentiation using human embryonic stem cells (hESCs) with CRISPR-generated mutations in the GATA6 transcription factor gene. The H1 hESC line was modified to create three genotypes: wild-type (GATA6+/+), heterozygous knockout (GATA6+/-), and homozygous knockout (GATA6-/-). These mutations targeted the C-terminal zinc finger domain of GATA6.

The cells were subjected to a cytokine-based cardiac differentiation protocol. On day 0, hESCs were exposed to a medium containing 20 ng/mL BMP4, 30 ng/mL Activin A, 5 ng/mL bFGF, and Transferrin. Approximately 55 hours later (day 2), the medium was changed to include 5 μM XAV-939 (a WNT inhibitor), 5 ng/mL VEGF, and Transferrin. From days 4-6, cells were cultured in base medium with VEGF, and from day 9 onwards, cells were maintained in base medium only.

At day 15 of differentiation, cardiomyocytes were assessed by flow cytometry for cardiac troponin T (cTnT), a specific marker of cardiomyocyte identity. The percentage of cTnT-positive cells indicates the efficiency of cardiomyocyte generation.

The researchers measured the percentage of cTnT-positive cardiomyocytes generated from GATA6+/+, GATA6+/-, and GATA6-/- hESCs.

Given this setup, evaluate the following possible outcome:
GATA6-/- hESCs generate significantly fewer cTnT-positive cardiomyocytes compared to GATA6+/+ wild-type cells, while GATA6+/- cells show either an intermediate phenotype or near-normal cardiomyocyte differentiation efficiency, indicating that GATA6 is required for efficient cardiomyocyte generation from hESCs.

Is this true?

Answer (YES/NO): YES